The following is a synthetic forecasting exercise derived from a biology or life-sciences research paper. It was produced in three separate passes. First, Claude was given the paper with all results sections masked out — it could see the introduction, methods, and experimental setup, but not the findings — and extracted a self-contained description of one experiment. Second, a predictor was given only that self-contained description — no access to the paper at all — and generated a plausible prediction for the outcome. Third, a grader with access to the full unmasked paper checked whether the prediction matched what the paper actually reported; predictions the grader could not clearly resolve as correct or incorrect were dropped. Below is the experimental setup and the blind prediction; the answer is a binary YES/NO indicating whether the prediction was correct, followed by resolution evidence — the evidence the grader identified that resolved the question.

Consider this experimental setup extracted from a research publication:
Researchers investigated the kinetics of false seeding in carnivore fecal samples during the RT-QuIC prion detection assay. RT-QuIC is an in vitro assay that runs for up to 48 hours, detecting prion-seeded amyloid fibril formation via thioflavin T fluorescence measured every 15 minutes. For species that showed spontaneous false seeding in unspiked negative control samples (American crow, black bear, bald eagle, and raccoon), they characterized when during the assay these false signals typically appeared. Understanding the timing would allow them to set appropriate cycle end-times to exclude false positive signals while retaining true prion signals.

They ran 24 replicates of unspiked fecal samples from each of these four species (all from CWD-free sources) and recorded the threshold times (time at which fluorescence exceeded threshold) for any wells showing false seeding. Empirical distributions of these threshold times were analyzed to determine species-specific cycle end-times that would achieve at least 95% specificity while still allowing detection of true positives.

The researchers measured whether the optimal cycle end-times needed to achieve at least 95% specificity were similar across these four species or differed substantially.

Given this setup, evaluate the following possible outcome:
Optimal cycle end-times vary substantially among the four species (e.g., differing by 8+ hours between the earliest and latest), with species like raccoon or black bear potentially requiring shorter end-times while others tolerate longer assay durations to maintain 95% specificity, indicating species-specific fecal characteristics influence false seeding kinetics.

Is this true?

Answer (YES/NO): YES